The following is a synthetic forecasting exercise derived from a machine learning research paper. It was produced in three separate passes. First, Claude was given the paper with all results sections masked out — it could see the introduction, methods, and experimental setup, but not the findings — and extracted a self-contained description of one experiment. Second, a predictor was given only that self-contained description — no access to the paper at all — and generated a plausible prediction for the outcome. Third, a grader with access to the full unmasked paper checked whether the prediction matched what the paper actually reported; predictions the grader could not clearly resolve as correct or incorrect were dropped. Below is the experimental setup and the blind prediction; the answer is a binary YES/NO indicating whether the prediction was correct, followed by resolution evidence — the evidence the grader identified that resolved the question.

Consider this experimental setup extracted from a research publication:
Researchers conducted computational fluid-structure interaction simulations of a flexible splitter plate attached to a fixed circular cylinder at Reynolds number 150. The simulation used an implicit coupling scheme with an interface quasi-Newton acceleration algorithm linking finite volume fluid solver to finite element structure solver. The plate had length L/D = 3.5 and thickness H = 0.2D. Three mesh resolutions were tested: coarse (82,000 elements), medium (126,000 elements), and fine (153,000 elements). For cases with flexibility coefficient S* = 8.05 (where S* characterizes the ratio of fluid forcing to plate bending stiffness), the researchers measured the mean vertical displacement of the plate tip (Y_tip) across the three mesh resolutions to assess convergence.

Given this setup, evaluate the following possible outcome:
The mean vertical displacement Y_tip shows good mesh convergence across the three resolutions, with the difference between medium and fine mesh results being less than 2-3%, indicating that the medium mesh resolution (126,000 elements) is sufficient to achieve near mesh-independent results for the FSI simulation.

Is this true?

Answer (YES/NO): YES